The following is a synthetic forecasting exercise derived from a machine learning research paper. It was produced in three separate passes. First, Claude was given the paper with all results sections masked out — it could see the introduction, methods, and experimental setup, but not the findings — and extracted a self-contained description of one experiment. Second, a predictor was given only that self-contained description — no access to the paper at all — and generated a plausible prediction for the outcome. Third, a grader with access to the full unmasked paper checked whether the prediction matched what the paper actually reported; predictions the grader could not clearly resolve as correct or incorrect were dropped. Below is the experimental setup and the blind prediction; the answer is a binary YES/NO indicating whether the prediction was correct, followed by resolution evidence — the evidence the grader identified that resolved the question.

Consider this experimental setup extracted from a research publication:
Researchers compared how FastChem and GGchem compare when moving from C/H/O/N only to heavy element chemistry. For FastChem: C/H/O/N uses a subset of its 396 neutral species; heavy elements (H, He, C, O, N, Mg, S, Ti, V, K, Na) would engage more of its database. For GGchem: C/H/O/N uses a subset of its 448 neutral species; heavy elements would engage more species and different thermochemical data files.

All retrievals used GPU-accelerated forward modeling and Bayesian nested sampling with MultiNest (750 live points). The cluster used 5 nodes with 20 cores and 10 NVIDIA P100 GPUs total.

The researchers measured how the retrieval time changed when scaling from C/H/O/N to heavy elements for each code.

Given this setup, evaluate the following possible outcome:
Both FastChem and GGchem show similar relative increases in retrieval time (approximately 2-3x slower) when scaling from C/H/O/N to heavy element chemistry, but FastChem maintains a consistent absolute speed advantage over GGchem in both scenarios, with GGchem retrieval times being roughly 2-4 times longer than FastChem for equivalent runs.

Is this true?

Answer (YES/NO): YES